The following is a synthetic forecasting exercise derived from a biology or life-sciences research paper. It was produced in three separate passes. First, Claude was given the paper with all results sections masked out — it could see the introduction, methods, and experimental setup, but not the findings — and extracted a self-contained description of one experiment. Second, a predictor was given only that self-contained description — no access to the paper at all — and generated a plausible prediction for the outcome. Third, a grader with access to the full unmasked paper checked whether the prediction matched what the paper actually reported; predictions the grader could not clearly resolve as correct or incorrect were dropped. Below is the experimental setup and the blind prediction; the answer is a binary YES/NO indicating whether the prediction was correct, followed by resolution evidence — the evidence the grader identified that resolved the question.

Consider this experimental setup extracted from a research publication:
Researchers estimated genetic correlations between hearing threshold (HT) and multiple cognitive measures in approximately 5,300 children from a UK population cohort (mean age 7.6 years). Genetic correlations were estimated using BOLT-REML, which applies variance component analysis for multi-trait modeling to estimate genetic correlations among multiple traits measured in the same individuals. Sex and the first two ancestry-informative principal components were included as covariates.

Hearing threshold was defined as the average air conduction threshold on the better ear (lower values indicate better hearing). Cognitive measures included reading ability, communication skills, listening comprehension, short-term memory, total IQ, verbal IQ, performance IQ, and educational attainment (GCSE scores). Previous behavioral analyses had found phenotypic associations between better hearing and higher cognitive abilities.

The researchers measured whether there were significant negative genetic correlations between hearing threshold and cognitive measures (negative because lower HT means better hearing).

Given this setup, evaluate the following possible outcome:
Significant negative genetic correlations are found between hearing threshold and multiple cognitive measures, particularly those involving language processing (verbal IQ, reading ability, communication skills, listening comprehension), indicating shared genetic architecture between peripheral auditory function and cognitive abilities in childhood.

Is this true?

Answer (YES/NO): NO